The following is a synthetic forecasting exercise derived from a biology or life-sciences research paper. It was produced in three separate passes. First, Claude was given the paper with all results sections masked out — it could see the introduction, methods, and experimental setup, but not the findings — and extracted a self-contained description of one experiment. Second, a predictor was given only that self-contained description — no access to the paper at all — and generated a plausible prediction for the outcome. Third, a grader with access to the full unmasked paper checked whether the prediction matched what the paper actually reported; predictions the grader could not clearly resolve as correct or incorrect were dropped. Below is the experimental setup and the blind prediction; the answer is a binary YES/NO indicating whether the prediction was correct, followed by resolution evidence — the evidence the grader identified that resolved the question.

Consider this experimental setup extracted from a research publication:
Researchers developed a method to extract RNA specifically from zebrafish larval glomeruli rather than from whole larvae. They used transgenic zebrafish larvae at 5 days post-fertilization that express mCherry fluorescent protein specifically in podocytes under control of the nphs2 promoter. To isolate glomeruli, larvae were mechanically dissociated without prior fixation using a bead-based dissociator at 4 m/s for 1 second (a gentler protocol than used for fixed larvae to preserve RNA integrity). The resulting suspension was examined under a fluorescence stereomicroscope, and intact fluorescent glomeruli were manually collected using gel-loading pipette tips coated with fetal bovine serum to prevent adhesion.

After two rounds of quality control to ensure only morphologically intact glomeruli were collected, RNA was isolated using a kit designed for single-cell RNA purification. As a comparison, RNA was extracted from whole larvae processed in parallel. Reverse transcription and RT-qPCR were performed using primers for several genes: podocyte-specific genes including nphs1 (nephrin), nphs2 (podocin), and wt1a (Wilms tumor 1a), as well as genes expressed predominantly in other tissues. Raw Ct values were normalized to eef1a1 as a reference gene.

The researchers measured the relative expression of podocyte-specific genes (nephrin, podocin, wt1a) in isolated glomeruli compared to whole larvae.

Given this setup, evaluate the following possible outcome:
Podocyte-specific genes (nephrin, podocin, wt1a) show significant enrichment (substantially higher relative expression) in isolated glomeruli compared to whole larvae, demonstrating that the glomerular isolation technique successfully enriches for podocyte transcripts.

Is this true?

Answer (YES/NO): YES